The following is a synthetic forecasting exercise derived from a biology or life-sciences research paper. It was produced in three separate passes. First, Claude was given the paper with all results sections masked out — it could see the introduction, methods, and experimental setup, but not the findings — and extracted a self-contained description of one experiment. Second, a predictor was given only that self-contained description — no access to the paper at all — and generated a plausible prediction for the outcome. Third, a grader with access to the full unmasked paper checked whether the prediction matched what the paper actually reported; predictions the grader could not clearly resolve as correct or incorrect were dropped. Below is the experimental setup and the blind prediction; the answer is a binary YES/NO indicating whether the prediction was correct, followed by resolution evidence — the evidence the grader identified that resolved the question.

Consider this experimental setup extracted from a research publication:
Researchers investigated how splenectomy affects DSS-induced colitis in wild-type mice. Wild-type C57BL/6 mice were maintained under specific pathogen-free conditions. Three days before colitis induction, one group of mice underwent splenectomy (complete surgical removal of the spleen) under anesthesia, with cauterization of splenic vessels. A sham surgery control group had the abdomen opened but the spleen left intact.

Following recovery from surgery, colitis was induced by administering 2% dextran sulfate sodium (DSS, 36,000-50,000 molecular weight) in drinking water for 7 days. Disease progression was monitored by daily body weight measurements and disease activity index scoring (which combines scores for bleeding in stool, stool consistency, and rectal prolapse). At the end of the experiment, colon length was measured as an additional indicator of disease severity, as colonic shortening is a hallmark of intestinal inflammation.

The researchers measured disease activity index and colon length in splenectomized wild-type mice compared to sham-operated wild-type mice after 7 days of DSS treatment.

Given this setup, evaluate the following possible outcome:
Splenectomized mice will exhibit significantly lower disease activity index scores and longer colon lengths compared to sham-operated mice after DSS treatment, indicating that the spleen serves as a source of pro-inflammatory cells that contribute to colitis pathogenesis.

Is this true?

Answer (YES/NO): NO